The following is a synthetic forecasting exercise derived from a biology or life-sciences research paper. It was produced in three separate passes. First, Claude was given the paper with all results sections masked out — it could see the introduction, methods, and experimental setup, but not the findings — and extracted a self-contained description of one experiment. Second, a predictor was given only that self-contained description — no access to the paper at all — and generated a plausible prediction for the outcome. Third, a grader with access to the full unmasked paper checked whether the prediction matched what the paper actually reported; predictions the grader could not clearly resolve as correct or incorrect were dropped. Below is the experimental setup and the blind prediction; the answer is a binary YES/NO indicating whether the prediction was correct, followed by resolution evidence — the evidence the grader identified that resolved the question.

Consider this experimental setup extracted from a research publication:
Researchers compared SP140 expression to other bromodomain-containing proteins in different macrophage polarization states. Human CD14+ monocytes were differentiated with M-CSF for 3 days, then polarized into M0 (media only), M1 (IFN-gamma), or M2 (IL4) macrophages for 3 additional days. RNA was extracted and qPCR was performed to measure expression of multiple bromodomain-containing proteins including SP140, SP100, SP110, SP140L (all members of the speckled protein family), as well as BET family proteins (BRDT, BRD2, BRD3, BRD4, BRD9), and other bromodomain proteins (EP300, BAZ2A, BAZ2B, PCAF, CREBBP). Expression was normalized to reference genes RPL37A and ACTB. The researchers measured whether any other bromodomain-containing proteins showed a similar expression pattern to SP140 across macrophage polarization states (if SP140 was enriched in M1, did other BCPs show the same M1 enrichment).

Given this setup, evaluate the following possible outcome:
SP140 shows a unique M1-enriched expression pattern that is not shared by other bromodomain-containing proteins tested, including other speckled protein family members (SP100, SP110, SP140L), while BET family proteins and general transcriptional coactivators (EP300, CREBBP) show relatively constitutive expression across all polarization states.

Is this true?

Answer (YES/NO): YES